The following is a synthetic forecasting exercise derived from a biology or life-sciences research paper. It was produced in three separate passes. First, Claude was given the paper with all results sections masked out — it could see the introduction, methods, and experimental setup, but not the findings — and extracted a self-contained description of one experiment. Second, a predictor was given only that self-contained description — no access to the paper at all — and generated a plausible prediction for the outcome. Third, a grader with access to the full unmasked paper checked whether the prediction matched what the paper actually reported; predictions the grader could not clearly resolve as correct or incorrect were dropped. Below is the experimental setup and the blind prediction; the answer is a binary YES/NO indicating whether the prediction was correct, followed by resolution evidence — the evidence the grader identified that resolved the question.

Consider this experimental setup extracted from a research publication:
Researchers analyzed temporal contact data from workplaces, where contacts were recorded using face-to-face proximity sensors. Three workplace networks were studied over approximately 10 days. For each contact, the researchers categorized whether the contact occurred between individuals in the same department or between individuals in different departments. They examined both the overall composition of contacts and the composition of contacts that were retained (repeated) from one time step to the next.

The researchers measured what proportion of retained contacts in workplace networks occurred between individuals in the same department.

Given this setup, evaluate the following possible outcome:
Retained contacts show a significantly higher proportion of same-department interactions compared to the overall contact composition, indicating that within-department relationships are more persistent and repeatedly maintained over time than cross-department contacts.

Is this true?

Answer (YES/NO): NO